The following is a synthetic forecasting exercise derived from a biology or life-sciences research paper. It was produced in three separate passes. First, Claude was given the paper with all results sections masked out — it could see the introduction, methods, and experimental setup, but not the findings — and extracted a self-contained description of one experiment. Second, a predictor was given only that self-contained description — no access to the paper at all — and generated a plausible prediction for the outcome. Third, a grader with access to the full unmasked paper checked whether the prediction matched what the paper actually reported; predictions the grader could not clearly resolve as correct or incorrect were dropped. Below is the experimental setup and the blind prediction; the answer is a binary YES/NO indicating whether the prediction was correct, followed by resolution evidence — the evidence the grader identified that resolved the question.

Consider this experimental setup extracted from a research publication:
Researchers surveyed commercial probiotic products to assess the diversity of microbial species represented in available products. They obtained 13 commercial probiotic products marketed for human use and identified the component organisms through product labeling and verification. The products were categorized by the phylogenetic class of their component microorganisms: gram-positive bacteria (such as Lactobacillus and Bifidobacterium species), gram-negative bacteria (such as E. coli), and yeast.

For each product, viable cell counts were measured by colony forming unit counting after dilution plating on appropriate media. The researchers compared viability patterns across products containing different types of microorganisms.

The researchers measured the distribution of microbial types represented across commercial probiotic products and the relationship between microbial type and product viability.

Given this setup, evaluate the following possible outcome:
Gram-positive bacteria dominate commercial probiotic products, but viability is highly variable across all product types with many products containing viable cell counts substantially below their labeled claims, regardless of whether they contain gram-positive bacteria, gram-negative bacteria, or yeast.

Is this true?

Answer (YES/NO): NO